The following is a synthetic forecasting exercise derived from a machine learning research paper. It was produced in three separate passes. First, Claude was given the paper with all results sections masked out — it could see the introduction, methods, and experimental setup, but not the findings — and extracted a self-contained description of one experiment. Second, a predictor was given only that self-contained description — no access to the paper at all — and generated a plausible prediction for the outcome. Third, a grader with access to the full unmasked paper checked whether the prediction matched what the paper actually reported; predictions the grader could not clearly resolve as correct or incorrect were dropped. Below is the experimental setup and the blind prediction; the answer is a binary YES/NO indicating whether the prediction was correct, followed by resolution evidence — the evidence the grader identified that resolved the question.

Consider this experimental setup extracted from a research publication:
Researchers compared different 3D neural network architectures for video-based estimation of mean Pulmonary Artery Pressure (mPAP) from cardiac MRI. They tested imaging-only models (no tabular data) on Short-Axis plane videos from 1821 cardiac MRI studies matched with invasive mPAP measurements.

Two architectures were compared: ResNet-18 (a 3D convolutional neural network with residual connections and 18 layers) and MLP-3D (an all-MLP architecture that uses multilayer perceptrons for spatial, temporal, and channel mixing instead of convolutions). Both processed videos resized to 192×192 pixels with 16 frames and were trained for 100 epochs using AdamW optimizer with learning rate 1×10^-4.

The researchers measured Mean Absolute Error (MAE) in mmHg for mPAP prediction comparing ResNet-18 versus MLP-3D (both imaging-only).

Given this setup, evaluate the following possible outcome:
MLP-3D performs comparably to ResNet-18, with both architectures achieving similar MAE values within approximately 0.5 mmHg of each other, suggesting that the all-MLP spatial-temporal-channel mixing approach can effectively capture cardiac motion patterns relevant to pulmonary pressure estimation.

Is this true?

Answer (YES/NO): NO